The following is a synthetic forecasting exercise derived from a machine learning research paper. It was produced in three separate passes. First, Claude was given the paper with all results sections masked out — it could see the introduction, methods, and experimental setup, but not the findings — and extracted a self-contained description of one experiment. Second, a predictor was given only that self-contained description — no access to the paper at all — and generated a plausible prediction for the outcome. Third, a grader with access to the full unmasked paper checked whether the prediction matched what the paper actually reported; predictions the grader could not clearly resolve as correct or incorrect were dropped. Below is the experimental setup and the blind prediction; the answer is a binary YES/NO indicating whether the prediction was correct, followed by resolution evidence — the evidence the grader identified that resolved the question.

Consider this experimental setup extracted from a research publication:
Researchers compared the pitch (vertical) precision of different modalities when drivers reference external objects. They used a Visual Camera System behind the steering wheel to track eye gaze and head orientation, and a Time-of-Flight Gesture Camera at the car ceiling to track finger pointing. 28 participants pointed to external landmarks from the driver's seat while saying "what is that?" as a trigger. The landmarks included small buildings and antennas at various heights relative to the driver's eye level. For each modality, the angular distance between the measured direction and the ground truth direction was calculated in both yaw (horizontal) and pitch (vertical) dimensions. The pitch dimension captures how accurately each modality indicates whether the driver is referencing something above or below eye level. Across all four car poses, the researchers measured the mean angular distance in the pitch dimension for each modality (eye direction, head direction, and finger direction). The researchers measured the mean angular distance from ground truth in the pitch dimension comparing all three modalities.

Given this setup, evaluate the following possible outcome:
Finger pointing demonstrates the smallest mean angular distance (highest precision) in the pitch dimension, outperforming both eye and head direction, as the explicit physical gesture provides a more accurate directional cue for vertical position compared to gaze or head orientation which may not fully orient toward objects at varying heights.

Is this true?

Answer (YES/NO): NO